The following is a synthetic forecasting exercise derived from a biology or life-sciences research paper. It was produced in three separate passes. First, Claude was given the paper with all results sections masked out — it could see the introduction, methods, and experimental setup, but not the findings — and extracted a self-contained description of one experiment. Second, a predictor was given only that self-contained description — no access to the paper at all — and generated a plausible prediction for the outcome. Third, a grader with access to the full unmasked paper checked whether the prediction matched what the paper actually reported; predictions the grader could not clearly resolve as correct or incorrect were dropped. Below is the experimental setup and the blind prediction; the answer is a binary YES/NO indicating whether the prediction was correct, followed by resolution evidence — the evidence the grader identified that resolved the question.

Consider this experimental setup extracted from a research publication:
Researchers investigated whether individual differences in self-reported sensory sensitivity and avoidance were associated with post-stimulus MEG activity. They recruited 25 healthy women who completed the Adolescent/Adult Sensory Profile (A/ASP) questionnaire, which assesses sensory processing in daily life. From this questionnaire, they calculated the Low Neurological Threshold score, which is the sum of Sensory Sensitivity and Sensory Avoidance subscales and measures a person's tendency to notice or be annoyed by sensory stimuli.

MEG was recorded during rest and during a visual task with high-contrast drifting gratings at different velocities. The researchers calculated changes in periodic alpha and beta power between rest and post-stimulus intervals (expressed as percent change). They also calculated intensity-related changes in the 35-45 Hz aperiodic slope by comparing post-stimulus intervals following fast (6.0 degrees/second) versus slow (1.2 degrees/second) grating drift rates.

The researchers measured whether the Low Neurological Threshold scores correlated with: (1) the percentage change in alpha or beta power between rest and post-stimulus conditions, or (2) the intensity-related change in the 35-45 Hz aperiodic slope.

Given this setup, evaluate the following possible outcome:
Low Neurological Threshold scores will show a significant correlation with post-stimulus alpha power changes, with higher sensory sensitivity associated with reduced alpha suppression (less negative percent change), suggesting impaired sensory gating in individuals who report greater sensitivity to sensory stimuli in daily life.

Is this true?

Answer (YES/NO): NO